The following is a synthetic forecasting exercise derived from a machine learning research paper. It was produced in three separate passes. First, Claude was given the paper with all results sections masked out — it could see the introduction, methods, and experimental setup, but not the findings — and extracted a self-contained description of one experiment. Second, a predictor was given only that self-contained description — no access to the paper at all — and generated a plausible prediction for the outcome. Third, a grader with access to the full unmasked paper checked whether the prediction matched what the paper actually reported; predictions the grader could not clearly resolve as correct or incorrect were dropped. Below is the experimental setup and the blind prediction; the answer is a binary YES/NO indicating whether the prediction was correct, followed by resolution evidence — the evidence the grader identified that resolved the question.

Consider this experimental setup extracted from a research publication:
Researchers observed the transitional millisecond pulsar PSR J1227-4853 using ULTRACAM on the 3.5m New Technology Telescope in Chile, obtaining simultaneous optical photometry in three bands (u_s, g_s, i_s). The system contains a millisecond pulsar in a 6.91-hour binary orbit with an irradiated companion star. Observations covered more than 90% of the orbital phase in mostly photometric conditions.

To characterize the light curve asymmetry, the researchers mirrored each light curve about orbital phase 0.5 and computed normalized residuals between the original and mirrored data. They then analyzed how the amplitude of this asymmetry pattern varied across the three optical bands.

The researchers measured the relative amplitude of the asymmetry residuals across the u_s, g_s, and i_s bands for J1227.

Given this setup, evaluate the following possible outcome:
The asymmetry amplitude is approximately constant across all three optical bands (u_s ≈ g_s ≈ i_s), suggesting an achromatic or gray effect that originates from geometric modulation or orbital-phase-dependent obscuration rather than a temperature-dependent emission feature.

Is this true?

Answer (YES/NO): NO